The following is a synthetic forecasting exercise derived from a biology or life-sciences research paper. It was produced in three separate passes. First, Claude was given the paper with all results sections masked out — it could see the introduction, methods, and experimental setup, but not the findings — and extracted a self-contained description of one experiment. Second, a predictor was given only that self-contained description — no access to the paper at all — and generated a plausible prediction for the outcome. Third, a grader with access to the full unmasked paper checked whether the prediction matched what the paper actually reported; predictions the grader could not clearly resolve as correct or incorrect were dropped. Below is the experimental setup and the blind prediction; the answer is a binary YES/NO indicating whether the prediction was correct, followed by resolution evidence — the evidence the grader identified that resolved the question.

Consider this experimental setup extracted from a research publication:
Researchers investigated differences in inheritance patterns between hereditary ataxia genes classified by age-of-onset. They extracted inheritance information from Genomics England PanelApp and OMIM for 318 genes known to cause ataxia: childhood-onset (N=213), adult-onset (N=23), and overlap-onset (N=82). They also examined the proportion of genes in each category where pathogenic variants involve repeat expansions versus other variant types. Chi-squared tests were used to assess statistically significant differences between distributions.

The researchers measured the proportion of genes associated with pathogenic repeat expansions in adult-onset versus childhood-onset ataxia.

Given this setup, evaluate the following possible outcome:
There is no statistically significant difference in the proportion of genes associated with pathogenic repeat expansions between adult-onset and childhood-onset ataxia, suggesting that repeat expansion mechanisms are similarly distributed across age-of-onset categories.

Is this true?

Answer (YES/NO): NO